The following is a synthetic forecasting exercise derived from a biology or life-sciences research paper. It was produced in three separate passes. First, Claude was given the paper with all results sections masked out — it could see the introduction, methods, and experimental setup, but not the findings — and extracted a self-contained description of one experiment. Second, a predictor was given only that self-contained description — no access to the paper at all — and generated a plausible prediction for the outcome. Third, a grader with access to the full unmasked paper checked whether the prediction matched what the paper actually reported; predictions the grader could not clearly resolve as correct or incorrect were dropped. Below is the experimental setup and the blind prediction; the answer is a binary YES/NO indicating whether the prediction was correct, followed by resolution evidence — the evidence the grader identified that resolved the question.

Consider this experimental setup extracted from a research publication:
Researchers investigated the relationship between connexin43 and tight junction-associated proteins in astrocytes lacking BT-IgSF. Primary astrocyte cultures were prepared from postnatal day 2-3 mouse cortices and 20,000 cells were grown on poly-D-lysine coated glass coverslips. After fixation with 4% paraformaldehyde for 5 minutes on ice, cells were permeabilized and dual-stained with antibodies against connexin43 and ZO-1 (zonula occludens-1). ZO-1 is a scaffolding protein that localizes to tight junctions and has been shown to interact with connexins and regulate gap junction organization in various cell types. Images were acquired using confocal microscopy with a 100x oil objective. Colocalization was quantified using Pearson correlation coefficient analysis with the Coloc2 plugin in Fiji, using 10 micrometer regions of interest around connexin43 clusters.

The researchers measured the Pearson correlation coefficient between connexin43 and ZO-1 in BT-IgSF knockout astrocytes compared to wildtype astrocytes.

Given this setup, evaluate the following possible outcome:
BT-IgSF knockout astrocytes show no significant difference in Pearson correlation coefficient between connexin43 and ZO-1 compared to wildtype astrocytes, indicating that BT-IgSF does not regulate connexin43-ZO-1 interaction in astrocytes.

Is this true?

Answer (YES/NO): NO